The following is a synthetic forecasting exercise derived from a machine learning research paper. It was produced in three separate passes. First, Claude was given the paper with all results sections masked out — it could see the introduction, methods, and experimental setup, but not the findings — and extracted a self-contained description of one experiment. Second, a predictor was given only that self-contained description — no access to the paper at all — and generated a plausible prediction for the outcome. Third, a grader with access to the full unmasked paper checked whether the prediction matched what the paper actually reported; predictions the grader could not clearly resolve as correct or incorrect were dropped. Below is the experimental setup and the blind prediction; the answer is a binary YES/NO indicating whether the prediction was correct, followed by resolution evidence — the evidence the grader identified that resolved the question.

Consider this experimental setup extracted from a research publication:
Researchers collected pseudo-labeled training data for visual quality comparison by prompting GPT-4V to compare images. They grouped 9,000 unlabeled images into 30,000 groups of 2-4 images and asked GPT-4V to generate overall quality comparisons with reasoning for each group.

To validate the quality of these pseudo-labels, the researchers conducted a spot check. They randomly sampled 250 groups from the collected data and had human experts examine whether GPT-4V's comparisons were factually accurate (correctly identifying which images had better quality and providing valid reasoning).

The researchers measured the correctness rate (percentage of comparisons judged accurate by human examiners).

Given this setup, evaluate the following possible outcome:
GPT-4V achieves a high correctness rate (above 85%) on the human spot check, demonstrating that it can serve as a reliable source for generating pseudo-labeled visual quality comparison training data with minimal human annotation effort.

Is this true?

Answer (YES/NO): YES